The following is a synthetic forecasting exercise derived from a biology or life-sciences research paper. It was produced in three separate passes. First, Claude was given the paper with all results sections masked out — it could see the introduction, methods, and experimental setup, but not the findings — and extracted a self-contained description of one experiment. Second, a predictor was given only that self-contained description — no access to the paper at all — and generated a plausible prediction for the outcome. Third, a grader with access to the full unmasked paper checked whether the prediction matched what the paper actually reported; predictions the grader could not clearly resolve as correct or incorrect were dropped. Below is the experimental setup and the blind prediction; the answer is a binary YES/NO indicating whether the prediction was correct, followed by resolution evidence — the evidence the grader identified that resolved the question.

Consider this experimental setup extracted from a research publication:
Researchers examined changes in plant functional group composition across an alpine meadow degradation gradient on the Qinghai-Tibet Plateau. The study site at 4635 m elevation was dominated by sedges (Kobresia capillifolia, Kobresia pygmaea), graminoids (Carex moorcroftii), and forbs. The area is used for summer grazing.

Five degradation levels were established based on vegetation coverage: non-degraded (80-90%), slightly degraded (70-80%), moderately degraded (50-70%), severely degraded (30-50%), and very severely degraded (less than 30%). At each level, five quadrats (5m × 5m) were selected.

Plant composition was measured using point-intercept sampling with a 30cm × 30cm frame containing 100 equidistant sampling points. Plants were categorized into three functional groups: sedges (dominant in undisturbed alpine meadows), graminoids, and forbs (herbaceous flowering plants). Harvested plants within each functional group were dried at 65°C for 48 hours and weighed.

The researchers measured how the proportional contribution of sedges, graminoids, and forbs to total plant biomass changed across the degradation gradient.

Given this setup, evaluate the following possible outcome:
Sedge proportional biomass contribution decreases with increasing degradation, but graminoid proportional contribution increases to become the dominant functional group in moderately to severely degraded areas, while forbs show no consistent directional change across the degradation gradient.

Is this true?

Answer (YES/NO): NO